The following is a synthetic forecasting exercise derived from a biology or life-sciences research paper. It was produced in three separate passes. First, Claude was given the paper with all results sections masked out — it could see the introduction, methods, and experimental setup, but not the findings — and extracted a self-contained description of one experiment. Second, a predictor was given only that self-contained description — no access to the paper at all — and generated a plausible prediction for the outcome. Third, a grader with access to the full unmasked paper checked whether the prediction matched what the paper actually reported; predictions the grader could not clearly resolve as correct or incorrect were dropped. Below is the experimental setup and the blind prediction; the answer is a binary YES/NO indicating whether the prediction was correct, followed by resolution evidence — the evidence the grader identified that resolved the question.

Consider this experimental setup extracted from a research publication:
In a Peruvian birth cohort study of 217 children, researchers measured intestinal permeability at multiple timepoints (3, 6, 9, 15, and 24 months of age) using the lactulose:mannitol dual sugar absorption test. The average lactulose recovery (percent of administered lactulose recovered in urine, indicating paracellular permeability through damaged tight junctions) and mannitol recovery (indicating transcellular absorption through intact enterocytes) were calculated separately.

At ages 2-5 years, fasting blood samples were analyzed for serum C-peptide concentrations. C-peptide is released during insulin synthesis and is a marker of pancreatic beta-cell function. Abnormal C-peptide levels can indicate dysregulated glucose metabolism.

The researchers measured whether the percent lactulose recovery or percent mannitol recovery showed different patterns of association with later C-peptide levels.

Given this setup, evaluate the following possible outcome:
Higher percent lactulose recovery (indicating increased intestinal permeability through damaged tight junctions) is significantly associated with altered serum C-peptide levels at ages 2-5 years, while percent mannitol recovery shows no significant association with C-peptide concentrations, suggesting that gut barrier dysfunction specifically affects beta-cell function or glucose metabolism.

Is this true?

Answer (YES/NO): NO